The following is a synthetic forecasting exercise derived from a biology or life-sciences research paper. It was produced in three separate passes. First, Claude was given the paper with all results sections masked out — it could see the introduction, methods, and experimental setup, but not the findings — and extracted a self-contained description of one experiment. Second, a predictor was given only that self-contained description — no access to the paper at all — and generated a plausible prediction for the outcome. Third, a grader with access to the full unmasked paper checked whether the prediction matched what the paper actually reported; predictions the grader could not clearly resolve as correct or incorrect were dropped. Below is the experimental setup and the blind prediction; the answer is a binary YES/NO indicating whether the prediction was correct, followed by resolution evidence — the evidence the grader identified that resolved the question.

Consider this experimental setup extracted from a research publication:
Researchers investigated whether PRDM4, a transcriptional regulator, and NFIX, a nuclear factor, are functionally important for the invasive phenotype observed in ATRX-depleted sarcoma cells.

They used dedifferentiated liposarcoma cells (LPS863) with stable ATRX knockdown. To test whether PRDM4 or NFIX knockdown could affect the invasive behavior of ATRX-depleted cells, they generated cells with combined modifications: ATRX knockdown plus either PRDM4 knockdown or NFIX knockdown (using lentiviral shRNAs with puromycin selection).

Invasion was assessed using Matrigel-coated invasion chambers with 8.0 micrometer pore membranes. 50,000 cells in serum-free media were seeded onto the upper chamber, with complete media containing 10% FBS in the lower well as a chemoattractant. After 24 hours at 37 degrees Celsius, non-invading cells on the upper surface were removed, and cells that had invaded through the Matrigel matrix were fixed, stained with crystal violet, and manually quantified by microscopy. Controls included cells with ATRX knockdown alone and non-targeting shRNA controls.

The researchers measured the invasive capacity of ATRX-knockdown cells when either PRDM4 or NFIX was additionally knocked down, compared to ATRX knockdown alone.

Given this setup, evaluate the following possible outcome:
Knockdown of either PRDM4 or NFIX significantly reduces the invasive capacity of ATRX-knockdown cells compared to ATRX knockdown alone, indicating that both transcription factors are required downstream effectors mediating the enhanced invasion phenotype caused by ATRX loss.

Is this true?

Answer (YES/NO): YES